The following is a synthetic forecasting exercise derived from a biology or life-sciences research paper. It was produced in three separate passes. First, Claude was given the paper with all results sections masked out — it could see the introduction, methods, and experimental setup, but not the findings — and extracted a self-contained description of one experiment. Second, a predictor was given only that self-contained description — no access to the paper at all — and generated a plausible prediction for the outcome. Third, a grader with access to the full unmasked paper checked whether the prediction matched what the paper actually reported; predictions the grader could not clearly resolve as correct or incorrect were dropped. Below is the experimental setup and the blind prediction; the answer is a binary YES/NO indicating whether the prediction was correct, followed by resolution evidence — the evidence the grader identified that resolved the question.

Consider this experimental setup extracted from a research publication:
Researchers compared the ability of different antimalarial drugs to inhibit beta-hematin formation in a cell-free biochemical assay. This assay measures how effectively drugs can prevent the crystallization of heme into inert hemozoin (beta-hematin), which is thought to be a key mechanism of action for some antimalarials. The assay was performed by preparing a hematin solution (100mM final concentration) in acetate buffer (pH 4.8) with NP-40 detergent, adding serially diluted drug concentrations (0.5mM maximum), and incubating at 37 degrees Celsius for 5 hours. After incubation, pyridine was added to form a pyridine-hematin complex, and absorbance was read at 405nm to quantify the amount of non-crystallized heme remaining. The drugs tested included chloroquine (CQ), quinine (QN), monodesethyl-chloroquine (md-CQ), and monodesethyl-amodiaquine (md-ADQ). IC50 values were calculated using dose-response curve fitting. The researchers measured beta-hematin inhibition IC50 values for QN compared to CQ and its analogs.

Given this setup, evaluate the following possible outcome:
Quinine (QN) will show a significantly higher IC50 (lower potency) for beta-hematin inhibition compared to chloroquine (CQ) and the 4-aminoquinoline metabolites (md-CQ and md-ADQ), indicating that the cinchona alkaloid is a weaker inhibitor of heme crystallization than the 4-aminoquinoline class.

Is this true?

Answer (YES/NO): YES